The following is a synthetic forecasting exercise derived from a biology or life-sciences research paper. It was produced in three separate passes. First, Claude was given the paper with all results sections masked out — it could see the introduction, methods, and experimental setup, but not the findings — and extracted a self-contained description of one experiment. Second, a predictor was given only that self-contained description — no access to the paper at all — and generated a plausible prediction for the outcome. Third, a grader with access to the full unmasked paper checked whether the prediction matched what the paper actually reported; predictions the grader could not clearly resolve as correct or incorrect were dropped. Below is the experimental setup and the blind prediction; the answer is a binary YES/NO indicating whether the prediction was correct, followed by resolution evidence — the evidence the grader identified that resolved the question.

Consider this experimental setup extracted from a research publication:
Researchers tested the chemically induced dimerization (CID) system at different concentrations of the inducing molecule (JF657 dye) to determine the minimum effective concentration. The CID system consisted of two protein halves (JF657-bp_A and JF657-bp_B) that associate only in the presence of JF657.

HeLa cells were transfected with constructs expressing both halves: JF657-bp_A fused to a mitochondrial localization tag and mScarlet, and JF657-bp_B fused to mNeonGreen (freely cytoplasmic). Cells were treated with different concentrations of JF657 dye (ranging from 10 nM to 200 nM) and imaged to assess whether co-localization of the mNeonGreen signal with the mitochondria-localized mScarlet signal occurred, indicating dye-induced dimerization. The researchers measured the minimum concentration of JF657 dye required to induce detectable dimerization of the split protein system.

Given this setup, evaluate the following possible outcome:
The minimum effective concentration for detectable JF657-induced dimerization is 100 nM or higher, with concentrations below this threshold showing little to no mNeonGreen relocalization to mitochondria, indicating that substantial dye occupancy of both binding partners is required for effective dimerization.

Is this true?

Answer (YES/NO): NO